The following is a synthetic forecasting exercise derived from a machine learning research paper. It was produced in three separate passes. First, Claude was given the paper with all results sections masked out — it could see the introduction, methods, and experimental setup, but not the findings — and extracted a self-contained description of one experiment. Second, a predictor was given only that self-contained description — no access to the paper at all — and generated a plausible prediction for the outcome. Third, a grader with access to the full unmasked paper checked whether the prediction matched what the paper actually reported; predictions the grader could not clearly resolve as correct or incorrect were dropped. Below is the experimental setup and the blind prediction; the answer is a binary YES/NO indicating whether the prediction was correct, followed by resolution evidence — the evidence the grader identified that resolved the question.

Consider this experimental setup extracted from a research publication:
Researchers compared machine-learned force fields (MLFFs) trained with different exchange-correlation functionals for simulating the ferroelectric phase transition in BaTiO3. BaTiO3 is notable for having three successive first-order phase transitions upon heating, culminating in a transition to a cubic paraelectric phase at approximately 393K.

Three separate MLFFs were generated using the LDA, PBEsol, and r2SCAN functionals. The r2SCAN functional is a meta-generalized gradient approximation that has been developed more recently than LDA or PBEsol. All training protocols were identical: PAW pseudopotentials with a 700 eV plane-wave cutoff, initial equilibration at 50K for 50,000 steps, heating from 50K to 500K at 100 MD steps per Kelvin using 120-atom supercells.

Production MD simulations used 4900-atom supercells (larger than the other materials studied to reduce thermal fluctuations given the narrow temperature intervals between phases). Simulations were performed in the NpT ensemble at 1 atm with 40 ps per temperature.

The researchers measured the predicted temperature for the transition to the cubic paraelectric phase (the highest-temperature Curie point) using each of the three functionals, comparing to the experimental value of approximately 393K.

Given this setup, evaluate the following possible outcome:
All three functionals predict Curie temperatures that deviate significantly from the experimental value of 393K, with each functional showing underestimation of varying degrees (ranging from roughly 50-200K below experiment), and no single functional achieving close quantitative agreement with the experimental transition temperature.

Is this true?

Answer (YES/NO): NO